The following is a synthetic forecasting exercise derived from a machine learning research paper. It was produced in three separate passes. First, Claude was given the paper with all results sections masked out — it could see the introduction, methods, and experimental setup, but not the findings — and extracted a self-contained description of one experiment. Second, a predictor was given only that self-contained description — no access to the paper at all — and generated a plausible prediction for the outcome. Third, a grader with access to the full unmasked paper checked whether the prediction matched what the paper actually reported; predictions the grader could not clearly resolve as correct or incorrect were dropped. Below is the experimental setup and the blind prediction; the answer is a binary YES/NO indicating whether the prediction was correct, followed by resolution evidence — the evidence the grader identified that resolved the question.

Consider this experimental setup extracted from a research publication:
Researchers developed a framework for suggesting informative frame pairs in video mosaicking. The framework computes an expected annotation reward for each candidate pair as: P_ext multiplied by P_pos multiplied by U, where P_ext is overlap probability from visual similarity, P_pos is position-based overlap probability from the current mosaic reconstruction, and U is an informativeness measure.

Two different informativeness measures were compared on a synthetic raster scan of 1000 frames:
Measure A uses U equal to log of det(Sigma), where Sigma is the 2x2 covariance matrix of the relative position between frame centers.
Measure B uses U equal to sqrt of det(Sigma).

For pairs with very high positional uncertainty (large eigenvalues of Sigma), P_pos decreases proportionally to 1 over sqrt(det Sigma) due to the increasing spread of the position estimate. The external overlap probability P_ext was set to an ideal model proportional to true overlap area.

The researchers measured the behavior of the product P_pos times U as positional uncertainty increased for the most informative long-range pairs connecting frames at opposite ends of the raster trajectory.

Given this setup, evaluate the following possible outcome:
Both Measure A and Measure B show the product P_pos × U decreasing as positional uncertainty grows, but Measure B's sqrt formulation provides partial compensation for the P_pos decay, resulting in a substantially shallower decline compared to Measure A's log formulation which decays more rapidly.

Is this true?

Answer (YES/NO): NO